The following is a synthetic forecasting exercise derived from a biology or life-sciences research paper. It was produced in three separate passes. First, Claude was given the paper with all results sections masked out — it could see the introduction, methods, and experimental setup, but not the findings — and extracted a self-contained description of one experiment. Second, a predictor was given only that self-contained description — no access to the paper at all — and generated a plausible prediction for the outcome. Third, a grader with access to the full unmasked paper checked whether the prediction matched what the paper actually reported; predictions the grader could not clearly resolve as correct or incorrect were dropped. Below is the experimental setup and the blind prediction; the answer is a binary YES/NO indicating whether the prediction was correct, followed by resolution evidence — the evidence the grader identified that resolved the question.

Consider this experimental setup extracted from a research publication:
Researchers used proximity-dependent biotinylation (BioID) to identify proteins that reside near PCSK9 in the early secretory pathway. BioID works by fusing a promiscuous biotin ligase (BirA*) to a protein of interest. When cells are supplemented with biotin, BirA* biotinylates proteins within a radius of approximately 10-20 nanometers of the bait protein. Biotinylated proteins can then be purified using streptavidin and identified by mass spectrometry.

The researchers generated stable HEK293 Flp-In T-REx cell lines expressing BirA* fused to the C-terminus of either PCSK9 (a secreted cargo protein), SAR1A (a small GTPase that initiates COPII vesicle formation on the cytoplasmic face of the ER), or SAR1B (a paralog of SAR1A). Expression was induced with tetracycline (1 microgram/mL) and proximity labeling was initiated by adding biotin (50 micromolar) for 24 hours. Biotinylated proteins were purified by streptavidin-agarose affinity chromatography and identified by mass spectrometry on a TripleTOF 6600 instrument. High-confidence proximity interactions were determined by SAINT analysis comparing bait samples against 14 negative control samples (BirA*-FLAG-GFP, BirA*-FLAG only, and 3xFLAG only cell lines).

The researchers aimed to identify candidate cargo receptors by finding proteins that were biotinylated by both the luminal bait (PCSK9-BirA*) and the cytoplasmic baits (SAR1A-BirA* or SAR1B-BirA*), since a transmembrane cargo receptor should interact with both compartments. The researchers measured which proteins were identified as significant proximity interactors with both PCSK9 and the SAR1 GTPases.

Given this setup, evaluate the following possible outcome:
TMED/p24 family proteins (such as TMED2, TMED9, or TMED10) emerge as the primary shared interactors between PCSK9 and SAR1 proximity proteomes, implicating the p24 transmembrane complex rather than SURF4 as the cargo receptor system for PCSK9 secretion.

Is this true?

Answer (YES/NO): NO